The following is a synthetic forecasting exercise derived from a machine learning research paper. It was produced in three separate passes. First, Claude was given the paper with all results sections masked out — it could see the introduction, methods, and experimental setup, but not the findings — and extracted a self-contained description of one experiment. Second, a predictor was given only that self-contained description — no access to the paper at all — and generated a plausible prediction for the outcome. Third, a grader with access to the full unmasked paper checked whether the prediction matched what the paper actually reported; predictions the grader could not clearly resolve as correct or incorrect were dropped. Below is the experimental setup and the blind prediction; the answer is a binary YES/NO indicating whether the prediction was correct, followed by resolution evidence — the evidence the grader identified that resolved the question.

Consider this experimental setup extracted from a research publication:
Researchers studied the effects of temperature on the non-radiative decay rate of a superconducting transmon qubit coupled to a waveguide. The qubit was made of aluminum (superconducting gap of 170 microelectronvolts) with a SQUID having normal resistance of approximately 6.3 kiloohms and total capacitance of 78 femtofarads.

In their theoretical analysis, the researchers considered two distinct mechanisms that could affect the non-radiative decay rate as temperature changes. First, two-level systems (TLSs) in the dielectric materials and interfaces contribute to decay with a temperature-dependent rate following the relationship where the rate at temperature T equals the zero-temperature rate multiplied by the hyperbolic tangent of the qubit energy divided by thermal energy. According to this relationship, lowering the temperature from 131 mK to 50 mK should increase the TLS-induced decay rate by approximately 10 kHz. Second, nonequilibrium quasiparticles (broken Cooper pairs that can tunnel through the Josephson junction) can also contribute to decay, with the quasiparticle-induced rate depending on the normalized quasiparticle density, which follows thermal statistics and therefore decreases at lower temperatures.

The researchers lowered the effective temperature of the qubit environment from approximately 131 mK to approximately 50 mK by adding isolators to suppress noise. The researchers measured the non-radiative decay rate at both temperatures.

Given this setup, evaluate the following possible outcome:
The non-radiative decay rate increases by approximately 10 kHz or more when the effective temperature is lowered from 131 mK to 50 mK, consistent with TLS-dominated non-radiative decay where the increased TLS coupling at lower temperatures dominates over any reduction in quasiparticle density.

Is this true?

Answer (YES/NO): NO